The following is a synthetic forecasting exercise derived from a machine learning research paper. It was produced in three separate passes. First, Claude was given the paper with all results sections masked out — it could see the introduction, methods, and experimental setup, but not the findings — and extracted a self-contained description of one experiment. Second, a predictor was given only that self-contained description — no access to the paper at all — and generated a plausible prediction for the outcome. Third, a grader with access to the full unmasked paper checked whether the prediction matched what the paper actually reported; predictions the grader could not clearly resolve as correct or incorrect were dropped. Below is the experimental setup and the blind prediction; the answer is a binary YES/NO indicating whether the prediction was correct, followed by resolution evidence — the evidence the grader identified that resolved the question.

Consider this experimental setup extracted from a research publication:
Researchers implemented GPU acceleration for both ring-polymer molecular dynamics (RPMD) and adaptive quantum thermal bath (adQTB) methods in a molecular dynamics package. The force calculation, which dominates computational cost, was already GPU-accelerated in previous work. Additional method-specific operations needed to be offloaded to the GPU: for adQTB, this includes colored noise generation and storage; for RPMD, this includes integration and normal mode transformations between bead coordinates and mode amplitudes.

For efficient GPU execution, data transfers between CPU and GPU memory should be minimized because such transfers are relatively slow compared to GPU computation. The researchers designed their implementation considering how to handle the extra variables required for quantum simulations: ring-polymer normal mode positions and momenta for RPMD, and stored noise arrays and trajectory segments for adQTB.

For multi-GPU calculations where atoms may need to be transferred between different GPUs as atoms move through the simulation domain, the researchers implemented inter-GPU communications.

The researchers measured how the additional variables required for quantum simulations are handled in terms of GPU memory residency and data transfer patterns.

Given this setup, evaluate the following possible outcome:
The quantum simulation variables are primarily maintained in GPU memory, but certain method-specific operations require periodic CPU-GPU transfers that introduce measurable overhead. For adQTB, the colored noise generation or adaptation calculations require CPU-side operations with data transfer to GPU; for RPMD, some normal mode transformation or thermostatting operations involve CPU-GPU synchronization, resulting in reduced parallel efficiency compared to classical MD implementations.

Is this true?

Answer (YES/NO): NO